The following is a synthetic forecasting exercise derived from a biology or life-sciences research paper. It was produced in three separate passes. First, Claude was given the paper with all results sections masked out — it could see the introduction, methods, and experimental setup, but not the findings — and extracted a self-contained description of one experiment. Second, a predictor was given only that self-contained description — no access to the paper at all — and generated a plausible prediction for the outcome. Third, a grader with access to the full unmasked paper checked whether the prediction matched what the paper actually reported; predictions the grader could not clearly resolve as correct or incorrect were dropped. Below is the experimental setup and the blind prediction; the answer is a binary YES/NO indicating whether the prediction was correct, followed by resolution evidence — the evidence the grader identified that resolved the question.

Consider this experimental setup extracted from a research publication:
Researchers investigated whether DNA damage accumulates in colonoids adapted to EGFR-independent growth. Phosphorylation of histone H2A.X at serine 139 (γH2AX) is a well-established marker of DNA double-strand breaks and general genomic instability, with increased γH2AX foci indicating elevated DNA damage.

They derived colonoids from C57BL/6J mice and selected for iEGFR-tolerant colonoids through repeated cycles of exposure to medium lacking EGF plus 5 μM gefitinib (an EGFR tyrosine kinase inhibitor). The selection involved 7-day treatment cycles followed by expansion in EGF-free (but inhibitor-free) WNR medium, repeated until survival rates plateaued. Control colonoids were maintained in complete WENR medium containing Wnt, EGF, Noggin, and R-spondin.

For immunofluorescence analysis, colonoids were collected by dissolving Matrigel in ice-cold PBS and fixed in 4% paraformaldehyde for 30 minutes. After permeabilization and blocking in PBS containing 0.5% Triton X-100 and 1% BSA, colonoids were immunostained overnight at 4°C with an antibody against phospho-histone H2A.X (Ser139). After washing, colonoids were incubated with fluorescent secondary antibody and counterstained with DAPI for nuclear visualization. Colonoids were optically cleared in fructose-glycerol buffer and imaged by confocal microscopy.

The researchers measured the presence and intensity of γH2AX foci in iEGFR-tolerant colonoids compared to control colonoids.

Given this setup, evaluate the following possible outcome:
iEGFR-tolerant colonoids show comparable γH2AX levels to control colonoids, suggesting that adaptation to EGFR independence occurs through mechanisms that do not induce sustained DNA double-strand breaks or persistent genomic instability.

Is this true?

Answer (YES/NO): YES